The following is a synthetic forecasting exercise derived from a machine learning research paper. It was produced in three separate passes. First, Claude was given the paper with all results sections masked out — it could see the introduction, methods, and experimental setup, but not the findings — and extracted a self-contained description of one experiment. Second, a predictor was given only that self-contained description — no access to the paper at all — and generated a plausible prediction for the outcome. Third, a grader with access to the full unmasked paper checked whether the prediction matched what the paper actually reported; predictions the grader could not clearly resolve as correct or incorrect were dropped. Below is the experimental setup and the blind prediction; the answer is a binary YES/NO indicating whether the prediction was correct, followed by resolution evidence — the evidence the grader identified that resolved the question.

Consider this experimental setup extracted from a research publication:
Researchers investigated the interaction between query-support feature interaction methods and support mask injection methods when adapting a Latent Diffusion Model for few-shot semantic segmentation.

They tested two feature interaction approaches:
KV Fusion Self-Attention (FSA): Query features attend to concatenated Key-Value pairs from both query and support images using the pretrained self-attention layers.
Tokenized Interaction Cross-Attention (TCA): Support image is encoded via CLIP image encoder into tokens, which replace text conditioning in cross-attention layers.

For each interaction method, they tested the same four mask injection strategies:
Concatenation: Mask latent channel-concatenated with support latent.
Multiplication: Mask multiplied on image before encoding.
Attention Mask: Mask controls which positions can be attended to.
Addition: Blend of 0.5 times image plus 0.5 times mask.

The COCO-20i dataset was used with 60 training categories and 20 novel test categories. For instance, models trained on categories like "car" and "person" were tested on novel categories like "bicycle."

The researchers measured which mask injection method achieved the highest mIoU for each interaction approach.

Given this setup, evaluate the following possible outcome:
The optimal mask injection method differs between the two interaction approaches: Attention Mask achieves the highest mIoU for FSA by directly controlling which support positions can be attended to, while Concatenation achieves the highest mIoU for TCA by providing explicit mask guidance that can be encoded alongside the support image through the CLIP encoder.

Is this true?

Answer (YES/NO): NO